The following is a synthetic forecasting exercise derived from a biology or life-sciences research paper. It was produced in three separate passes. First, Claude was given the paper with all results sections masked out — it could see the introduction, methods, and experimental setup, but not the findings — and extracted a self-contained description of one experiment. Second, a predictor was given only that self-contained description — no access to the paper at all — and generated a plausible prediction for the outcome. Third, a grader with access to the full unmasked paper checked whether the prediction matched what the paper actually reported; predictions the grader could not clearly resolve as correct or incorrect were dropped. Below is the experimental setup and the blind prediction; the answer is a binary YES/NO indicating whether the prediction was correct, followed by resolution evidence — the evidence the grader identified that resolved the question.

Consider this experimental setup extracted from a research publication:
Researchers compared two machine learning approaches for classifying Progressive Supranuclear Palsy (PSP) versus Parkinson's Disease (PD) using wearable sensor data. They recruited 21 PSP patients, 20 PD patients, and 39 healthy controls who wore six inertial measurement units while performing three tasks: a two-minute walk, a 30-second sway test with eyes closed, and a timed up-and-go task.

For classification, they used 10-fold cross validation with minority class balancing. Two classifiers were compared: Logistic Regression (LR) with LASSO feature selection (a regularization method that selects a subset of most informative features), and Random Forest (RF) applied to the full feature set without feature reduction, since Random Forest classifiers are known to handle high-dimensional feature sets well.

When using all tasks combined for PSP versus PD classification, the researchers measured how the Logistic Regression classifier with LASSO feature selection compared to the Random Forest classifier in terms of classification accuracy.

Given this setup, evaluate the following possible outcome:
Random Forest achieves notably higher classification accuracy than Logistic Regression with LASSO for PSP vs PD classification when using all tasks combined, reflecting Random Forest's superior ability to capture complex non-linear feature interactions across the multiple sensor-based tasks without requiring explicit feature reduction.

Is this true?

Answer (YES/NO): YES